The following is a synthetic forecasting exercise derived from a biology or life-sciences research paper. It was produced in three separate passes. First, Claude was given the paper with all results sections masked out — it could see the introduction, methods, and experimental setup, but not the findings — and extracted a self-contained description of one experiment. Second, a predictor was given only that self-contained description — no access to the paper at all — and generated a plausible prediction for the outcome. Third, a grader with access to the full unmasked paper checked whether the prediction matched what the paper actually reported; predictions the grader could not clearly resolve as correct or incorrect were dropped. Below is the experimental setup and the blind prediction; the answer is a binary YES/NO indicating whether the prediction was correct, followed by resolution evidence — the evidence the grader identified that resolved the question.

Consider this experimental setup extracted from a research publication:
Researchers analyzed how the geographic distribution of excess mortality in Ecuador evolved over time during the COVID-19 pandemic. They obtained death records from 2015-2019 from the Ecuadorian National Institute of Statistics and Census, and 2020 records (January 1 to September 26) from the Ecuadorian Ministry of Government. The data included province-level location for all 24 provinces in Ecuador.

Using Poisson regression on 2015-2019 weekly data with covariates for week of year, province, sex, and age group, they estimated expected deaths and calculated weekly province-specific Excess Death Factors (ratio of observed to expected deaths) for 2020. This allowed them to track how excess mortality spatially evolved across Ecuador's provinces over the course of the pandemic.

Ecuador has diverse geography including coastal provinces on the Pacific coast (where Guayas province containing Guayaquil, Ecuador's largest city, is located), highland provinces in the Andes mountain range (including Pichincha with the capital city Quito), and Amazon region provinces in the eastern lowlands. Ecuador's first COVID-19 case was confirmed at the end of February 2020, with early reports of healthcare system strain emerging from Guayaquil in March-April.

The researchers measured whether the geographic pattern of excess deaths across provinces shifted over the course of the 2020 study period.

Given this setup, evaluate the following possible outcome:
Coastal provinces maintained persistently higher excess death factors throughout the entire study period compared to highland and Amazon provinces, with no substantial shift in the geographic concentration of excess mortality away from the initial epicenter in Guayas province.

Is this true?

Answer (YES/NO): NO